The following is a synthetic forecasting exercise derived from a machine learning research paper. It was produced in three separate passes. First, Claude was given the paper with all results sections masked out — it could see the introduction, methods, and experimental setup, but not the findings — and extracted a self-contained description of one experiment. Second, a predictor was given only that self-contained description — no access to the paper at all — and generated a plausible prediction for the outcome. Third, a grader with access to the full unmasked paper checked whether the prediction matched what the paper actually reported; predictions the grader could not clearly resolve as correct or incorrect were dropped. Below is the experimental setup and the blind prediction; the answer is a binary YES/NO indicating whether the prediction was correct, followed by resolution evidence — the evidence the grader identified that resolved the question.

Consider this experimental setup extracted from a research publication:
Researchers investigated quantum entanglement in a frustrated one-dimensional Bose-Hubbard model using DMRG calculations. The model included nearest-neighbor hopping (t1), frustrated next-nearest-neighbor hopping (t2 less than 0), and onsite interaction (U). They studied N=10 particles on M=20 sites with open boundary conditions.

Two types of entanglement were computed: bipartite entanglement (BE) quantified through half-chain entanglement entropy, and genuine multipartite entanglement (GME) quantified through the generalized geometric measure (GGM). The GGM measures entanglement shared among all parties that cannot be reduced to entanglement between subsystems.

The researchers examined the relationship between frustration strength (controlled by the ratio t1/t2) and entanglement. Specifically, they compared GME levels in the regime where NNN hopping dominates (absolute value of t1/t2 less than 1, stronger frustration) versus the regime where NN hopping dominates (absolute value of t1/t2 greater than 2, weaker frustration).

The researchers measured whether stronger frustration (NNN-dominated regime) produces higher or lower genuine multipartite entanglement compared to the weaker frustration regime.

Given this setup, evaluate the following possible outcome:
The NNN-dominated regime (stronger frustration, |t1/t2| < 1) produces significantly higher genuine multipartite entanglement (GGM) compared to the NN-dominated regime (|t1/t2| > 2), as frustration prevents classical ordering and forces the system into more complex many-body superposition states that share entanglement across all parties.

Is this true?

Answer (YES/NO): NO